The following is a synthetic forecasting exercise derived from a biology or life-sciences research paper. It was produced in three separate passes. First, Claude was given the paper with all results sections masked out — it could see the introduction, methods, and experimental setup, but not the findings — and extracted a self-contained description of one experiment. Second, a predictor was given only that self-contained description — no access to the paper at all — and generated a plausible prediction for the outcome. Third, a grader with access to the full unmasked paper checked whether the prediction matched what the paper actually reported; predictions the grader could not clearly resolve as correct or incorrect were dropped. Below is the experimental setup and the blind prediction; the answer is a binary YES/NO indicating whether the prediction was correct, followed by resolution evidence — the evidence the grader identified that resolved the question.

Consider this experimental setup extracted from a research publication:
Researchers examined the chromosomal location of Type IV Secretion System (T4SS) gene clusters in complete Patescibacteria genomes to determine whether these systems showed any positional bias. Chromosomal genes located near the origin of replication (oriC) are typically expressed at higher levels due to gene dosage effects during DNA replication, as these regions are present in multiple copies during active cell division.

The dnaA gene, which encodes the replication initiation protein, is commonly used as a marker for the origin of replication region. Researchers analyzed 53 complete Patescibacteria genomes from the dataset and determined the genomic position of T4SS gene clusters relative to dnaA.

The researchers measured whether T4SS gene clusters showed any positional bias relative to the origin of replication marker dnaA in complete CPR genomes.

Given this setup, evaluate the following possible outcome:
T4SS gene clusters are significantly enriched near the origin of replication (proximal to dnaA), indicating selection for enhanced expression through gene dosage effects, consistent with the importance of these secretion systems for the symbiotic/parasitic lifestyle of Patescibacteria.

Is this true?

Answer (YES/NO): NO